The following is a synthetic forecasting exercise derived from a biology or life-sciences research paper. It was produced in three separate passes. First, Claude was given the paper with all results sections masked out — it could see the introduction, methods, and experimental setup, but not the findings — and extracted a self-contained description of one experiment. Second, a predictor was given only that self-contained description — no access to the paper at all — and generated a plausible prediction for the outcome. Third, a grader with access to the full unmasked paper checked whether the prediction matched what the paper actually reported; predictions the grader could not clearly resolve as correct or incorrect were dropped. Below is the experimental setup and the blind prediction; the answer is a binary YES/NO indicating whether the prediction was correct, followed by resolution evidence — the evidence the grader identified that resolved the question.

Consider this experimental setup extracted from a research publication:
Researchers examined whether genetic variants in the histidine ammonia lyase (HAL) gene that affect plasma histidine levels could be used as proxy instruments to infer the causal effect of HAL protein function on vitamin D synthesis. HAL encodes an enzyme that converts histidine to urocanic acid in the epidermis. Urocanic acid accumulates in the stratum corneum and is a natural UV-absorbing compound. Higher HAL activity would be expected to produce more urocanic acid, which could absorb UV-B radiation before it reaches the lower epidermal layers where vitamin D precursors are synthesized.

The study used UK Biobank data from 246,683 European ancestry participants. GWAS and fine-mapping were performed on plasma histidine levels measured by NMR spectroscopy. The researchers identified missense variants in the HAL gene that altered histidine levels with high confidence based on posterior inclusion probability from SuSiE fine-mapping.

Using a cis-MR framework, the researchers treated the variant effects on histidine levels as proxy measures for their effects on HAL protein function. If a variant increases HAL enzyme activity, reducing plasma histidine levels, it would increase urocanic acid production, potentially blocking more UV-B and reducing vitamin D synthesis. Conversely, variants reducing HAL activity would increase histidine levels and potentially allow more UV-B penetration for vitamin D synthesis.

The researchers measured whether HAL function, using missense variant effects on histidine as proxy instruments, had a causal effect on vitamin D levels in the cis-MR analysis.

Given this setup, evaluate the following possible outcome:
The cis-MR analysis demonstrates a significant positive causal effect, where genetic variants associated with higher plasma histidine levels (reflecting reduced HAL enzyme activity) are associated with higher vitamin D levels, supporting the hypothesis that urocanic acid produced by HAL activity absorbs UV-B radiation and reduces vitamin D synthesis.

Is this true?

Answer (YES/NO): YES